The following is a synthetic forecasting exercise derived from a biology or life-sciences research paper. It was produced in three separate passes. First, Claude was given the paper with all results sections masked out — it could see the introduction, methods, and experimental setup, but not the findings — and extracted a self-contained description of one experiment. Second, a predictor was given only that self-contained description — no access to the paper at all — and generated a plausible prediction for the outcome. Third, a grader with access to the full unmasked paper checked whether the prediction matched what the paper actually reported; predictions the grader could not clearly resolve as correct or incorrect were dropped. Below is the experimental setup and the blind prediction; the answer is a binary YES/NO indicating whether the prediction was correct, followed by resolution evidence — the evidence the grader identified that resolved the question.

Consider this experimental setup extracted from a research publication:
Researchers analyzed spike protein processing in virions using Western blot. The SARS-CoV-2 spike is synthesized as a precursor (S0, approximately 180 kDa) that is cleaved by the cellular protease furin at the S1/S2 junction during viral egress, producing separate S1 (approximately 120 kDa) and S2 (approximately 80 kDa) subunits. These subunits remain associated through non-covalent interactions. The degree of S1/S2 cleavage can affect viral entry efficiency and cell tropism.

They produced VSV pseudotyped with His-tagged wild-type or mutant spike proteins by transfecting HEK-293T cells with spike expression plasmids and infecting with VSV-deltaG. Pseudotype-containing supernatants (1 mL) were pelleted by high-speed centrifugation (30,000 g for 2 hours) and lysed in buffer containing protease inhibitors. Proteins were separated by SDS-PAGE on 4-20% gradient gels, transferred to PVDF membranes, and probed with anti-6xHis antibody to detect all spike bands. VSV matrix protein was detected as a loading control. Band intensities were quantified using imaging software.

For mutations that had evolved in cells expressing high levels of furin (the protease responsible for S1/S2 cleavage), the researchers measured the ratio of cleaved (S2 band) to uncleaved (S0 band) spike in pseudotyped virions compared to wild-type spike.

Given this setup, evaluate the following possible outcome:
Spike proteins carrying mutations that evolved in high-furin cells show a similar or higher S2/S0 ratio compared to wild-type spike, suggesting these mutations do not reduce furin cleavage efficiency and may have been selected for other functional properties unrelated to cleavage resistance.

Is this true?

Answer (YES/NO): YES